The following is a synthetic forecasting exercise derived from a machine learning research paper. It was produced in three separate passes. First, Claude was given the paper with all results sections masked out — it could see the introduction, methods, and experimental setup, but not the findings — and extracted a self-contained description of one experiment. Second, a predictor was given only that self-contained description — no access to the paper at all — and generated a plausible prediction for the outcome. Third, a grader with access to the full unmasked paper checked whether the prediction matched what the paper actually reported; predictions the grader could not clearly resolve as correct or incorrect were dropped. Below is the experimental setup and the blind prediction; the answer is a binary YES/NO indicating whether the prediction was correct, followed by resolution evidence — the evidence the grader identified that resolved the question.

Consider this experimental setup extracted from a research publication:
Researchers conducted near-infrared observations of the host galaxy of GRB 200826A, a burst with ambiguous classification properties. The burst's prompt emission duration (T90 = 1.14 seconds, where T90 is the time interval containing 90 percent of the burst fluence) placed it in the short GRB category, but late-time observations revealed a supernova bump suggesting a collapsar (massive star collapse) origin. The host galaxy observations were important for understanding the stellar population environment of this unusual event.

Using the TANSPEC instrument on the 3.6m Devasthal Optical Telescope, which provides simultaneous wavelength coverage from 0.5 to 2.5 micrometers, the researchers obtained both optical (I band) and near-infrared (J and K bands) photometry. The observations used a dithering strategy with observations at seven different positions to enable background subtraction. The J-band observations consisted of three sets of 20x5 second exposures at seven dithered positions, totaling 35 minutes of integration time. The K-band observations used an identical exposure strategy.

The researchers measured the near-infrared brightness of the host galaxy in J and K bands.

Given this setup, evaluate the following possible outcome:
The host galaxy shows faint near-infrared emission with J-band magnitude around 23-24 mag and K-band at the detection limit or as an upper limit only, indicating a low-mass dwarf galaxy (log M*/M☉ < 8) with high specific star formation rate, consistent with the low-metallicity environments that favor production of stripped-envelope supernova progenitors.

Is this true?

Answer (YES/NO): NO